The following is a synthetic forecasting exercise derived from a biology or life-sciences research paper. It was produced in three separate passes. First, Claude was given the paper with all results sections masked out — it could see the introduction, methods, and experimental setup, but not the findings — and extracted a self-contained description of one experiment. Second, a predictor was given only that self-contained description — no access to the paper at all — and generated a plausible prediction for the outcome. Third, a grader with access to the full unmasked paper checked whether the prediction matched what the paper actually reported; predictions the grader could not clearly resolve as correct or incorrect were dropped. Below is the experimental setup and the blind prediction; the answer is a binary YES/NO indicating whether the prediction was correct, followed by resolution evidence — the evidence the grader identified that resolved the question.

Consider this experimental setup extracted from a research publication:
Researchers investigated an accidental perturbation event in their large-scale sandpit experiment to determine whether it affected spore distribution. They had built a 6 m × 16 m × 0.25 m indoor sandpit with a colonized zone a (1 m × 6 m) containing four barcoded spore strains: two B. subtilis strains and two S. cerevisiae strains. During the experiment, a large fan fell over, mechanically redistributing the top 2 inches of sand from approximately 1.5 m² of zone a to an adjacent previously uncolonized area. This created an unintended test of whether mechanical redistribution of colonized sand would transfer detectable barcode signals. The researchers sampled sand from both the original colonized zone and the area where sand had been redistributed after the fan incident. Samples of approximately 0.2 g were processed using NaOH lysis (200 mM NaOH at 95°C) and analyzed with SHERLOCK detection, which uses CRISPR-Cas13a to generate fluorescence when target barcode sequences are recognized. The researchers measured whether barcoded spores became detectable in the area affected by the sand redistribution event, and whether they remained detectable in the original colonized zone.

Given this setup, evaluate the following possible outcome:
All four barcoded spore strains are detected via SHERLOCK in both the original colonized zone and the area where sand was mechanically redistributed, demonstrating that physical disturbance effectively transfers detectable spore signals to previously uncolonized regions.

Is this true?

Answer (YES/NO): NO